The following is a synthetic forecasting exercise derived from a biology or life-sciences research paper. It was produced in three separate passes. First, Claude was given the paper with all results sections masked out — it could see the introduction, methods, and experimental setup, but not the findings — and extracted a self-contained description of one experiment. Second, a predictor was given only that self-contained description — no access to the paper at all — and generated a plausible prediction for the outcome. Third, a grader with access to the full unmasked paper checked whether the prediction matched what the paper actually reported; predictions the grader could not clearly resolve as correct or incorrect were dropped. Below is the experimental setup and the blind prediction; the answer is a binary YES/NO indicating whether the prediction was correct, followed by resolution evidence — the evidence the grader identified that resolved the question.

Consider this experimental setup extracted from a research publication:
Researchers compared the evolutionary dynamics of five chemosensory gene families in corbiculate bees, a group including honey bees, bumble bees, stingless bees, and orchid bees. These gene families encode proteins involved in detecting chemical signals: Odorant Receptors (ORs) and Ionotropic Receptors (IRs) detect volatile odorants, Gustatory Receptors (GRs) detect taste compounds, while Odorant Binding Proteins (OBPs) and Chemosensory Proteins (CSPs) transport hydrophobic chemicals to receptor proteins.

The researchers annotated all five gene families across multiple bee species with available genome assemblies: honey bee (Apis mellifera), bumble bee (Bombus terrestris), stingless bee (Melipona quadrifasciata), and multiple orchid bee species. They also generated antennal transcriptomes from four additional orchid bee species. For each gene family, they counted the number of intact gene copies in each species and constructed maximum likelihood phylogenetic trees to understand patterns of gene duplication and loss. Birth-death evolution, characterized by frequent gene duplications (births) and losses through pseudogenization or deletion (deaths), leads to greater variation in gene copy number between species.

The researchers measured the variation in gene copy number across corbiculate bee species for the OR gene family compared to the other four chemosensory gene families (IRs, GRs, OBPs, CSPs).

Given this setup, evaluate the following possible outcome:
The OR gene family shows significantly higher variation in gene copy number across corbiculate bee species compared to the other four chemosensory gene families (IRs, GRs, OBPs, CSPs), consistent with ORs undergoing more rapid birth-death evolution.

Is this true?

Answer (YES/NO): YES